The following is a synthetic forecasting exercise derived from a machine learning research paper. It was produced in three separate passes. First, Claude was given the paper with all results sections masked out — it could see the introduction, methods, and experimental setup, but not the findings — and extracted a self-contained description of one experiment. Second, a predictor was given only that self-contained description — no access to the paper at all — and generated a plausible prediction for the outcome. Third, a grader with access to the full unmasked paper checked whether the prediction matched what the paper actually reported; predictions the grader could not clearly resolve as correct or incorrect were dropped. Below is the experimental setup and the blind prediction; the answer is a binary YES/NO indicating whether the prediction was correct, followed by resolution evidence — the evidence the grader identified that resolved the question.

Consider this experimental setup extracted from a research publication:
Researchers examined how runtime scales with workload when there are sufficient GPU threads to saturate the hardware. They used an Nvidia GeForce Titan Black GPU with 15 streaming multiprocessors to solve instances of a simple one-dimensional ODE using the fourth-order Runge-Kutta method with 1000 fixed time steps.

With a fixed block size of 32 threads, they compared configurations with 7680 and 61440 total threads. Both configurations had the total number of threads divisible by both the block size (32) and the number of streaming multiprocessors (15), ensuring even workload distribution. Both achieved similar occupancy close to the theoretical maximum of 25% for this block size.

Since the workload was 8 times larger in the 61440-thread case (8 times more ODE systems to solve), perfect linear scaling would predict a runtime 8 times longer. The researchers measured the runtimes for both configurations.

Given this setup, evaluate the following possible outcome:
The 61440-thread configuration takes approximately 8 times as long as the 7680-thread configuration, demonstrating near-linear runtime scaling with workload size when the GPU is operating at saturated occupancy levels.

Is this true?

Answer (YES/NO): YES